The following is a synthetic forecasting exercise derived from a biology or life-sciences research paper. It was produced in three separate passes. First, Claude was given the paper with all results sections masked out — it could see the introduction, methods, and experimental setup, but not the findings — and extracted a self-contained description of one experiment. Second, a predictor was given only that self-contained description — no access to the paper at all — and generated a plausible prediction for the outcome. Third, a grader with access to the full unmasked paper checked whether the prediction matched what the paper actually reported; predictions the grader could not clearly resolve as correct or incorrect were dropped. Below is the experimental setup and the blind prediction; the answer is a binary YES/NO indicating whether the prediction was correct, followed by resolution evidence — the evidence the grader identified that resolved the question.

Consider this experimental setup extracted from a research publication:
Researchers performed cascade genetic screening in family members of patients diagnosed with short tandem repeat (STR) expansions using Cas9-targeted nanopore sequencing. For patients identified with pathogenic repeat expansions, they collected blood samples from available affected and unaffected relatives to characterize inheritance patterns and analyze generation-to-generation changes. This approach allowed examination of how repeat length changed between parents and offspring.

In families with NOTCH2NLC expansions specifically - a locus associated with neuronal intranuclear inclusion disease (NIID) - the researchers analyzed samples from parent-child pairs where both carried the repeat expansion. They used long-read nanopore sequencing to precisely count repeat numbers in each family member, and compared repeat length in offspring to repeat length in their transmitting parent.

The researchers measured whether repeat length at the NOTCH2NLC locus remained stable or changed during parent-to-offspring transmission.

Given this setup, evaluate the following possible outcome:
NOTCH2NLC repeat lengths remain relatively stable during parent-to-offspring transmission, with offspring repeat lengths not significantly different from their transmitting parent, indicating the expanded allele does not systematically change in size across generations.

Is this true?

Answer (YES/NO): NO